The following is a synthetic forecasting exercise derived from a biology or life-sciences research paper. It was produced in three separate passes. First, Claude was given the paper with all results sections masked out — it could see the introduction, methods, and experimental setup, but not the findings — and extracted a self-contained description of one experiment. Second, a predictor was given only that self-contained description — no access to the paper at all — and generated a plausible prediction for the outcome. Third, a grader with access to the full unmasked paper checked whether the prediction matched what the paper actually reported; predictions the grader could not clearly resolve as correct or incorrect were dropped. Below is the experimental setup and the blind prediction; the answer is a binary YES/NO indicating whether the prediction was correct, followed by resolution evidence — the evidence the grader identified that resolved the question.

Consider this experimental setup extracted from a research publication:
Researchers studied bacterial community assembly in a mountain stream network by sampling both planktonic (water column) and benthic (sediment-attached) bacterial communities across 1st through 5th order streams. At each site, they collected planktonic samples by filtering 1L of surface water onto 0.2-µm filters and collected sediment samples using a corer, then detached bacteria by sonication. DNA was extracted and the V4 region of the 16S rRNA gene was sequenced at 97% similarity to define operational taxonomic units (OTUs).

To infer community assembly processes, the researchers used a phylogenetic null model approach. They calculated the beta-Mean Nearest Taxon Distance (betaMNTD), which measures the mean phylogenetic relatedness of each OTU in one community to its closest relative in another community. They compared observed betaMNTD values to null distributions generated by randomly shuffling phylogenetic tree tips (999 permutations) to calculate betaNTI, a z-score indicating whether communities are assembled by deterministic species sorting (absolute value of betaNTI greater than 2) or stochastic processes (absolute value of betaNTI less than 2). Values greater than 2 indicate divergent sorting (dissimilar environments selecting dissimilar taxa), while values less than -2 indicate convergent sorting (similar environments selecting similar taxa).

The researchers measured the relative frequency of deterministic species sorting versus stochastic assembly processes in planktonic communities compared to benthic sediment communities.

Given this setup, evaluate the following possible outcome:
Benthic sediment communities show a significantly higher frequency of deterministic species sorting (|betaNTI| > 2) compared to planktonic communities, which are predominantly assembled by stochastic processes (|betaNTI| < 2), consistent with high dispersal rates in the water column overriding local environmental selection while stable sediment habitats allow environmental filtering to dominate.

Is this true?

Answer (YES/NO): NO